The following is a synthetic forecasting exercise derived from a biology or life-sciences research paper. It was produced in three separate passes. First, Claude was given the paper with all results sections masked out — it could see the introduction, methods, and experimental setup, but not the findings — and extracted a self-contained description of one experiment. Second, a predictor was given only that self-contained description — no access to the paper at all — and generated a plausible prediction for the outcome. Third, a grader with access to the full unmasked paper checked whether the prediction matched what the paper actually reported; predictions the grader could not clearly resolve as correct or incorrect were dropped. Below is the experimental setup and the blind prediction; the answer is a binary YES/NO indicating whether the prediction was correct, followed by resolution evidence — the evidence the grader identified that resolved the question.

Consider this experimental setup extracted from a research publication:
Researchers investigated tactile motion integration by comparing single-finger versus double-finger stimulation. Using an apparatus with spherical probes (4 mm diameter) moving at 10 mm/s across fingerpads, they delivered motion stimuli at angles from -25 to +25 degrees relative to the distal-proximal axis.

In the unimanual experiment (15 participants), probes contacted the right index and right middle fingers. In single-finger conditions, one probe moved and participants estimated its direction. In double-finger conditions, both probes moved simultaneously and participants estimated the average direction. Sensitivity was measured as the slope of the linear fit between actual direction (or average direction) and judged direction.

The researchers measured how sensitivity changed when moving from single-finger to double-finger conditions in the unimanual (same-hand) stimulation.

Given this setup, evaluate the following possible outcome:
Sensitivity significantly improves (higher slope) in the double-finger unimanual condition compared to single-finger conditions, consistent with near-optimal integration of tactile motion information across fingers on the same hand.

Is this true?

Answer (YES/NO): NO